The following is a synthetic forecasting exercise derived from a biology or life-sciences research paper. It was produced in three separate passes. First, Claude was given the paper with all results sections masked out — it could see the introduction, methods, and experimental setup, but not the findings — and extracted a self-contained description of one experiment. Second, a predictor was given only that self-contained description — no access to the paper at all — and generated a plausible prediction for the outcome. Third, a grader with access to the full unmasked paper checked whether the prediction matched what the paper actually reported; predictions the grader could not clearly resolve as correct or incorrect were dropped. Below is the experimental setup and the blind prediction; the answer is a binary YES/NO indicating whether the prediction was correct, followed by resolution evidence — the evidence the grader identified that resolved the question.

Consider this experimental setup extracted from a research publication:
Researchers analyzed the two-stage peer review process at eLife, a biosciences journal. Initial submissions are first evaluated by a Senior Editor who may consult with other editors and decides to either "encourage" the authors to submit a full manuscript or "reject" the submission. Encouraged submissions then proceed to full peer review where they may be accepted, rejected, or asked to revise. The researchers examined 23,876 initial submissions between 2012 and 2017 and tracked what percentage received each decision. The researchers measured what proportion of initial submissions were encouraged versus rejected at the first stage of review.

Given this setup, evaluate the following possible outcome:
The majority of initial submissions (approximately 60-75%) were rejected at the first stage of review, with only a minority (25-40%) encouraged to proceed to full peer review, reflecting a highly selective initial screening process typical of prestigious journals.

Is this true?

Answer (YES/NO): YES